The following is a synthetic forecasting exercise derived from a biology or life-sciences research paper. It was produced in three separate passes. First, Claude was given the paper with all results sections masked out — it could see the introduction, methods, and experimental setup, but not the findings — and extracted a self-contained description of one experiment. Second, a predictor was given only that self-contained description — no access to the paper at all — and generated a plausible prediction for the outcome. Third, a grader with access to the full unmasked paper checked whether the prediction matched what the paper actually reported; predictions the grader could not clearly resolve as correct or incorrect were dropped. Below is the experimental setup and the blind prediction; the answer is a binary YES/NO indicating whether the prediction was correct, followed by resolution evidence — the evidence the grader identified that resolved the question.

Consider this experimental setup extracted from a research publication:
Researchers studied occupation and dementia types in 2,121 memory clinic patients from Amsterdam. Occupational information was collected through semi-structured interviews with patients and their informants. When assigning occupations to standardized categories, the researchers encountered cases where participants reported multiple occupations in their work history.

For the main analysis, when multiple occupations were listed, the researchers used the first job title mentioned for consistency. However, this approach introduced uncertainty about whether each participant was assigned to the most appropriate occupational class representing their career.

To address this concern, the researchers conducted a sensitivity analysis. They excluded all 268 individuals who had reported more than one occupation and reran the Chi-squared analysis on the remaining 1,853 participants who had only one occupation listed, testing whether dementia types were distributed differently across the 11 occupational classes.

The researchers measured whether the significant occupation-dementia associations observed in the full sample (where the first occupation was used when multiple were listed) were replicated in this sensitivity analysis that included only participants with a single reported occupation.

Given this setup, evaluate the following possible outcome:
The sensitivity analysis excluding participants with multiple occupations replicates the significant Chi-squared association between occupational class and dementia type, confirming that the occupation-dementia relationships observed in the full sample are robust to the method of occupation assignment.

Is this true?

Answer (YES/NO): YES